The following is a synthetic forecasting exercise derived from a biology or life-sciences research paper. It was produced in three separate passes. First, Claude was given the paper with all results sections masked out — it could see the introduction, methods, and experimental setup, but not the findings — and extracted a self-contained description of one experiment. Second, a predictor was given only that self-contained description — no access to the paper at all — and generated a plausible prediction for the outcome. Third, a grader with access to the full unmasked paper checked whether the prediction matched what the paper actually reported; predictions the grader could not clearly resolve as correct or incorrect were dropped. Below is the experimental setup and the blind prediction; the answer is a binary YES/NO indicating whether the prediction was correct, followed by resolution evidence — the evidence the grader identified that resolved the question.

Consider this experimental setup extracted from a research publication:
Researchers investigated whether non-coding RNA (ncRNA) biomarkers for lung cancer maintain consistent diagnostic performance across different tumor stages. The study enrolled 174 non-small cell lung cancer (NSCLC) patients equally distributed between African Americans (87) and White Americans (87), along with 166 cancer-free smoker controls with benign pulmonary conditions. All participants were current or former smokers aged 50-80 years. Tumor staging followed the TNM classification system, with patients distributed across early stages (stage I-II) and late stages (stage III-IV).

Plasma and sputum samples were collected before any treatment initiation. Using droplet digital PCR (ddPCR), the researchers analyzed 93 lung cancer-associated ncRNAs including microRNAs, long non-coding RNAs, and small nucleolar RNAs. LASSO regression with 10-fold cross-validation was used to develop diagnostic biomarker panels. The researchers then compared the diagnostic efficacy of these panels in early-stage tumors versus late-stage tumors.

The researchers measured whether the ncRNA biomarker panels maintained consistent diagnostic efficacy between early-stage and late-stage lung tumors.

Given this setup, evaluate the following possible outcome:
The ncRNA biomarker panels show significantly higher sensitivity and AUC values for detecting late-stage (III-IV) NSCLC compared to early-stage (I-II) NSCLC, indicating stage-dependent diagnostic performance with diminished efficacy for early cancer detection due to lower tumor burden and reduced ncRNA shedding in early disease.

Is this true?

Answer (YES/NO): NO